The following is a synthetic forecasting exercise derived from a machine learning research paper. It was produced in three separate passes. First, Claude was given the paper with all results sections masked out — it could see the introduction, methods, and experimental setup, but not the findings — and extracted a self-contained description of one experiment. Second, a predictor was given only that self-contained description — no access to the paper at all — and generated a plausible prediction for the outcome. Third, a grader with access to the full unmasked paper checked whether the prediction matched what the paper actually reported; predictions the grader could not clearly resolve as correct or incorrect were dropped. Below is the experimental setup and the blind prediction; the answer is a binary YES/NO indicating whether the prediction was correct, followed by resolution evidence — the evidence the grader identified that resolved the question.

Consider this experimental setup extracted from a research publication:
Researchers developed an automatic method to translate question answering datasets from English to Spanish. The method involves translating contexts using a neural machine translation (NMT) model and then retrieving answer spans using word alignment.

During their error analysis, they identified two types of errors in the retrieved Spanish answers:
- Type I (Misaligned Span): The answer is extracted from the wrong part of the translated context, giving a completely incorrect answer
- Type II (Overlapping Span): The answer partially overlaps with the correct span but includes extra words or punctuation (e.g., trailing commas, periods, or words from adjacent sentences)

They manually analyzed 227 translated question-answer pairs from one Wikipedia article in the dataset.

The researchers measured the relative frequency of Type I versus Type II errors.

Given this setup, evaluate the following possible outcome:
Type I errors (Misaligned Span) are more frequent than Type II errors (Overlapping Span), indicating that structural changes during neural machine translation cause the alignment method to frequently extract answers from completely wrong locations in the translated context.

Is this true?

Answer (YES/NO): NO